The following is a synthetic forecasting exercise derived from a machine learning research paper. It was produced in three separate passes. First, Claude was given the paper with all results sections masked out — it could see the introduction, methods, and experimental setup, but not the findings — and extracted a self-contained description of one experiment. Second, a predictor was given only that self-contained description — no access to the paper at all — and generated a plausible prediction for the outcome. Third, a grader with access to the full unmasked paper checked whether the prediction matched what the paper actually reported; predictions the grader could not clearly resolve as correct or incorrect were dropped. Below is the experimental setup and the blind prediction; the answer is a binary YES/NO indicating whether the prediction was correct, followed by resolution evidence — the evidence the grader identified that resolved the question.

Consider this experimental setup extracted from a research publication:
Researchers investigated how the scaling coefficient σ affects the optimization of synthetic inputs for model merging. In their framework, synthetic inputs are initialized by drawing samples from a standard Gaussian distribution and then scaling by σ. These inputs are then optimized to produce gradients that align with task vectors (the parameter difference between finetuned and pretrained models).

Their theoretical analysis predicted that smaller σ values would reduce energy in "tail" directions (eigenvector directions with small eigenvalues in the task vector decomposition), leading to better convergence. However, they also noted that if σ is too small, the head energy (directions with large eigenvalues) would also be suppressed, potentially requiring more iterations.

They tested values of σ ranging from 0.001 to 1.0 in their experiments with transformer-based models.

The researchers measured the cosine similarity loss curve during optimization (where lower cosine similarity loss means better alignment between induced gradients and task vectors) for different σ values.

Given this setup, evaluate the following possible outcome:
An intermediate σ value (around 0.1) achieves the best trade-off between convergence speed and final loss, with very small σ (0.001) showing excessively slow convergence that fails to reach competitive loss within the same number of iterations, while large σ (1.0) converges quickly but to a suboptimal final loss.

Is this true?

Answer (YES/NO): NO